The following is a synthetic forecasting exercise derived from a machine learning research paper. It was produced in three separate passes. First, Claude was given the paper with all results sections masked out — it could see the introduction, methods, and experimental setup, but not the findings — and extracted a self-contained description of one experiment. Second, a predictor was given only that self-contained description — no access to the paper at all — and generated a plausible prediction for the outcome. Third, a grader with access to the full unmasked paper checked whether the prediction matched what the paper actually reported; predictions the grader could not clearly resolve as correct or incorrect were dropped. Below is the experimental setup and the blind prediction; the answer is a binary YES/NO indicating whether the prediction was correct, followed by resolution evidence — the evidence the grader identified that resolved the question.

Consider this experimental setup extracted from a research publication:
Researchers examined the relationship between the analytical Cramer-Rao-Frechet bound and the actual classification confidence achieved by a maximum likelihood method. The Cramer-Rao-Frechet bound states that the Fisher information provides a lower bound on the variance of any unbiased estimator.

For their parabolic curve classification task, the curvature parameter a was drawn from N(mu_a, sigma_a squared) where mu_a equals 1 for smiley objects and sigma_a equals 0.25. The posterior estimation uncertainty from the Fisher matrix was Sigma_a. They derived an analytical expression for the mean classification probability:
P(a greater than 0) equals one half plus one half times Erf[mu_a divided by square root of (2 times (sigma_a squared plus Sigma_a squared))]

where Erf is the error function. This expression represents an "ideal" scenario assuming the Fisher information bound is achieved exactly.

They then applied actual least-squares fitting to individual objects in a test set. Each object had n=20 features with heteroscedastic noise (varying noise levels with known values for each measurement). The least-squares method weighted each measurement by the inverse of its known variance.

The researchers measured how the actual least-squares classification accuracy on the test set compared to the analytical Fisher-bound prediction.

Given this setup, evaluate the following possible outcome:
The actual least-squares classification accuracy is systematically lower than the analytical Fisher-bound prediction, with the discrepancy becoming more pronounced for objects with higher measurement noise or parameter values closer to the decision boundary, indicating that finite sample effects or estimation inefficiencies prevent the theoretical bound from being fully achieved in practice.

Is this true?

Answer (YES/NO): NO